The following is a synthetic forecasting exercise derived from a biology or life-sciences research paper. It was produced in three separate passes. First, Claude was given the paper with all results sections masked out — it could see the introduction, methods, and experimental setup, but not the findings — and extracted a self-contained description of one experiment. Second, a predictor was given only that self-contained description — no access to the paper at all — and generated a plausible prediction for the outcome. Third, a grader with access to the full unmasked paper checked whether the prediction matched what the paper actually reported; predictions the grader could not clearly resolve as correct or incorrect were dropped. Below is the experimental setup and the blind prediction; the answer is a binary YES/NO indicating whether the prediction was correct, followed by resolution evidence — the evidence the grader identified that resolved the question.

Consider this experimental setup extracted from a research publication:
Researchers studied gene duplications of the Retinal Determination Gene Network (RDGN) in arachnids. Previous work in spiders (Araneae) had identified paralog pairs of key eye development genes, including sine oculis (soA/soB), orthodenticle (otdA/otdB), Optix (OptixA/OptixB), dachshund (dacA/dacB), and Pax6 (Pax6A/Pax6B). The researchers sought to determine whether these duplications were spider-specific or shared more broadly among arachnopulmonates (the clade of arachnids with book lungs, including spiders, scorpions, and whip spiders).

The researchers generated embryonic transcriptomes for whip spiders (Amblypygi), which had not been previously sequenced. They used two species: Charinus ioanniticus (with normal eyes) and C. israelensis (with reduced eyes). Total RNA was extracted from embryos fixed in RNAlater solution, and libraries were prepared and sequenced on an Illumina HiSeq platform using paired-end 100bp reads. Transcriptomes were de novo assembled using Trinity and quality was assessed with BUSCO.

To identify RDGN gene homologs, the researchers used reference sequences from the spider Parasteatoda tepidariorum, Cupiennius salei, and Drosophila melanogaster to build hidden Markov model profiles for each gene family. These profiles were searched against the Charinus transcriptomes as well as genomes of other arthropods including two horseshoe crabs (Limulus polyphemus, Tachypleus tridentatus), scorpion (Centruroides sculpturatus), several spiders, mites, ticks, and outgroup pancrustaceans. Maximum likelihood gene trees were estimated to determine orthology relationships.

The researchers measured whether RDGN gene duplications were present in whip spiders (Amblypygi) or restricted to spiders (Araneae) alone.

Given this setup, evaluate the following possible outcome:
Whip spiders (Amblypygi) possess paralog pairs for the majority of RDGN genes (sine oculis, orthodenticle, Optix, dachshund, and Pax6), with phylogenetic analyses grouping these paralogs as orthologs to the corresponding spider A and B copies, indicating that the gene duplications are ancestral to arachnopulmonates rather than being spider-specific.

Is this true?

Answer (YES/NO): NO